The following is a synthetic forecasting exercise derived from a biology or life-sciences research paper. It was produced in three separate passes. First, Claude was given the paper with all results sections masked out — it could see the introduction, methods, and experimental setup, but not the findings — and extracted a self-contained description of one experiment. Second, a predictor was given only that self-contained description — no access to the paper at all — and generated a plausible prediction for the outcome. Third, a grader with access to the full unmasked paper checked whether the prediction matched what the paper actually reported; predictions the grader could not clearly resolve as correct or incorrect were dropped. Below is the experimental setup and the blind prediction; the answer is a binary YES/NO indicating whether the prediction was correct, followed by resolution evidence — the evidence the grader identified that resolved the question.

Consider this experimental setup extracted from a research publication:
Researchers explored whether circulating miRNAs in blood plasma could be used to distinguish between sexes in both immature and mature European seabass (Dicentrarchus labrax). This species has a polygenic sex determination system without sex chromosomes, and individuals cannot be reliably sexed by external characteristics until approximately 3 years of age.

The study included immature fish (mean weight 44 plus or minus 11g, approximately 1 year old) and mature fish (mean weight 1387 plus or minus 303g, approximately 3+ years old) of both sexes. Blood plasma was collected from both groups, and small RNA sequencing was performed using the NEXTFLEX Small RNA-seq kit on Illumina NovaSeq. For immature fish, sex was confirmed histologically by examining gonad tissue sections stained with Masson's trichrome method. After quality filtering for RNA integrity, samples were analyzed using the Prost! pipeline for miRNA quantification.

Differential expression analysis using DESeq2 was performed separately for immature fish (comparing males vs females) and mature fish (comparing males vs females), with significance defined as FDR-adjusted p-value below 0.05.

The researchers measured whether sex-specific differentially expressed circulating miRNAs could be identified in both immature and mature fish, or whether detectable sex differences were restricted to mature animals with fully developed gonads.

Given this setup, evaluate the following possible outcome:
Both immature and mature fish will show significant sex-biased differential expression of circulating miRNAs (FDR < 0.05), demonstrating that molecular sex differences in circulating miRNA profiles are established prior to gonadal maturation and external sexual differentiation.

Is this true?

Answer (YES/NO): NO